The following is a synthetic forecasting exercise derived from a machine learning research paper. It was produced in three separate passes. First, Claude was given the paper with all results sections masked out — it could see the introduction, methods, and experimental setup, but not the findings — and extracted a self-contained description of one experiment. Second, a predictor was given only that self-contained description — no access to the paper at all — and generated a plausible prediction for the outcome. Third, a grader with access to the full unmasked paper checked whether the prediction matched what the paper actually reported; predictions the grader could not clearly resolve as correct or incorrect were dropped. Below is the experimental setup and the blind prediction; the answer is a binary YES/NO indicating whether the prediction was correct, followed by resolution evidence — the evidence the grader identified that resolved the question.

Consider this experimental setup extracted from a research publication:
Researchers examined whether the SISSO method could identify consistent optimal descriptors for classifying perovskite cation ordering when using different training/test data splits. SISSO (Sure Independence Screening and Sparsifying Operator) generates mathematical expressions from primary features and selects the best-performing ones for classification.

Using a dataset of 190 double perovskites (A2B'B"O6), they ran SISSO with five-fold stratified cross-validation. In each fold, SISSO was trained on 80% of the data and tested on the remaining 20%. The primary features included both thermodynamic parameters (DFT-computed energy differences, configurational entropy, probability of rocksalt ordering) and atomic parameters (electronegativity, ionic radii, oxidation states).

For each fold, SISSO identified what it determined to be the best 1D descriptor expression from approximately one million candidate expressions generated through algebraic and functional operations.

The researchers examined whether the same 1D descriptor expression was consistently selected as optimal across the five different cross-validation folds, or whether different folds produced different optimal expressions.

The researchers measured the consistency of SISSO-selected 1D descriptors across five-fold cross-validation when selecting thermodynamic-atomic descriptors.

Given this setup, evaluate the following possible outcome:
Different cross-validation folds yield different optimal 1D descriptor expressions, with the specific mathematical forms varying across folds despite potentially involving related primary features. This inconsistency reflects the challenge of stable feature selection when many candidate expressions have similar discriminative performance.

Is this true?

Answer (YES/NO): NO